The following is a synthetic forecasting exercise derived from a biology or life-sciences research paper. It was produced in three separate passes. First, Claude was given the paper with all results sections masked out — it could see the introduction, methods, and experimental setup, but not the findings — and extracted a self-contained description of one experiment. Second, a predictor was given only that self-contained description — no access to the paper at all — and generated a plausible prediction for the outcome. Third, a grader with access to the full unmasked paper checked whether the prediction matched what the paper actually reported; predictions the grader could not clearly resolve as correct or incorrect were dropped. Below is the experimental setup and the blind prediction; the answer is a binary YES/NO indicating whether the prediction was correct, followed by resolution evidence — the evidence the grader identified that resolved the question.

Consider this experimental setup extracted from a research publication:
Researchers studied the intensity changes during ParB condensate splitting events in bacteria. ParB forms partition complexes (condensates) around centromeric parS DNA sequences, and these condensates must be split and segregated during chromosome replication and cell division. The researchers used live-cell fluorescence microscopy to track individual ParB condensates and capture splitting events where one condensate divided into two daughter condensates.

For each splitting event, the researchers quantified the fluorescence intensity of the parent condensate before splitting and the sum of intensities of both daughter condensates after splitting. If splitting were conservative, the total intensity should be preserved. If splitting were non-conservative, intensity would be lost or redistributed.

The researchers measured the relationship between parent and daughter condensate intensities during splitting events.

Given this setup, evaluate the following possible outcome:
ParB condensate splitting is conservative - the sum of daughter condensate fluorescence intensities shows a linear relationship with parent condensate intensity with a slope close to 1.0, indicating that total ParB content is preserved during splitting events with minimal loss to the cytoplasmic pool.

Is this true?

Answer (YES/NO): NO